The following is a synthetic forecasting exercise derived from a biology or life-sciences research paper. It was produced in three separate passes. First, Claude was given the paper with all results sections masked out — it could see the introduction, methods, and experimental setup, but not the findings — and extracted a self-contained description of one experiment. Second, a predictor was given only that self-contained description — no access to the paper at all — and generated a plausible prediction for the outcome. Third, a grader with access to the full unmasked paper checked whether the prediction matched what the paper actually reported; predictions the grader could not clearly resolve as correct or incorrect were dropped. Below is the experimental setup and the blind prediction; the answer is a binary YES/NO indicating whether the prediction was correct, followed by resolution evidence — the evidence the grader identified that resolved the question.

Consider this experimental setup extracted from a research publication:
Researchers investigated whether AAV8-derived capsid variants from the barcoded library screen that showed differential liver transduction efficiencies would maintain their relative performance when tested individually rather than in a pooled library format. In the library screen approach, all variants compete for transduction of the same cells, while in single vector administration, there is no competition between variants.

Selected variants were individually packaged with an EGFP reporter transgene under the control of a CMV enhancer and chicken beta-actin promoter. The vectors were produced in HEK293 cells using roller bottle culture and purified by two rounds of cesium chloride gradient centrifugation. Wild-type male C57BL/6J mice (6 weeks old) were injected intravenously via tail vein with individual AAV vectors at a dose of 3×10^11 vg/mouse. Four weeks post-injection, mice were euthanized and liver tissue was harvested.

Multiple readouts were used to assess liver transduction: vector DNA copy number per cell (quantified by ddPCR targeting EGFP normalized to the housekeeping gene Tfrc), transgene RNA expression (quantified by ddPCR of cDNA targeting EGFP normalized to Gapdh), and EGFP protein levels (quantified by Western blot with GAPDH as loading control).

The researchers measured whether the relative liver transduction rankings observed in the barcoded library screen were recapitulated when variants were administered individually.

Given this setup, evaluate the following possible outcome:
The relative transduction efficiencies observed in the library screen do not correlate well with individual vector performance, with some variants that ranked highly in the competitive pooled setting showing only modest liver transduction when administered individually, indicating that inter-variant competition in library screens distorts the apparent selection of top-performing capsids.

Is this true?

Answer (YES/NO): NO